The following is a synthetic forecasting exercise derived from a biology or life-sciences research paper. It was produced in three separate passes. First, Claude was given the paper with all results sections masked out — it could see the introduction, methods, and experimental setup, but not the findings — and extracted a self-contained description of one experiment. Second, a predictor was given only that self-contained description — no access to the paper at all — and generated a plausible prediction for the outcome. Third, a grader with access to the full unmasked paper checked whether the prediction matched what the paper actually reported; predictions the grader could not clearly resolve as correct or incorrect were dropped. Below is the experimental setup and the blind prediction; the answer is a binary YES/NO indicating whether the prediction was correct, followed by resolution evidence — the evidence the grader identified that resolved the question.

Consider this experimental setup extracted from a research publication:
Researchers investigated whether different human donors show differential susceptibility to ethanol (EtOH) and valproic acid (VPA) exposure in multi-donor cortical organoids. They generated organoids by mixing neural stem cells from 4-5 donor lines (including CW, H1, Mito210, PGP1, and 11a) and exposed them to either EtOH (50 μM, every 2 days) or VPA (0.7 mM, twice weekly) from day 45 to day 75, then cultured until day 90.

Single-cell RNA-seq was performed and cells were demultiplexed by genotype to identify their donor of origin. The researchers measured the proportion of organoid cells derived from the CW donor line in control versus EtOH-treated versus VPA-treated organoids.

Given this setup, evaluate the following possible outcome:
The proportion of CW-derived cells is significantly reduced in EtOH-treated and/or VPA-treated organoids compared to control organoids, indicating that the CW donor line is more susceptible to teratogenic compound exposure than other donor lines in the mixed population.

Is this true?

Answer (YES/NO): NO